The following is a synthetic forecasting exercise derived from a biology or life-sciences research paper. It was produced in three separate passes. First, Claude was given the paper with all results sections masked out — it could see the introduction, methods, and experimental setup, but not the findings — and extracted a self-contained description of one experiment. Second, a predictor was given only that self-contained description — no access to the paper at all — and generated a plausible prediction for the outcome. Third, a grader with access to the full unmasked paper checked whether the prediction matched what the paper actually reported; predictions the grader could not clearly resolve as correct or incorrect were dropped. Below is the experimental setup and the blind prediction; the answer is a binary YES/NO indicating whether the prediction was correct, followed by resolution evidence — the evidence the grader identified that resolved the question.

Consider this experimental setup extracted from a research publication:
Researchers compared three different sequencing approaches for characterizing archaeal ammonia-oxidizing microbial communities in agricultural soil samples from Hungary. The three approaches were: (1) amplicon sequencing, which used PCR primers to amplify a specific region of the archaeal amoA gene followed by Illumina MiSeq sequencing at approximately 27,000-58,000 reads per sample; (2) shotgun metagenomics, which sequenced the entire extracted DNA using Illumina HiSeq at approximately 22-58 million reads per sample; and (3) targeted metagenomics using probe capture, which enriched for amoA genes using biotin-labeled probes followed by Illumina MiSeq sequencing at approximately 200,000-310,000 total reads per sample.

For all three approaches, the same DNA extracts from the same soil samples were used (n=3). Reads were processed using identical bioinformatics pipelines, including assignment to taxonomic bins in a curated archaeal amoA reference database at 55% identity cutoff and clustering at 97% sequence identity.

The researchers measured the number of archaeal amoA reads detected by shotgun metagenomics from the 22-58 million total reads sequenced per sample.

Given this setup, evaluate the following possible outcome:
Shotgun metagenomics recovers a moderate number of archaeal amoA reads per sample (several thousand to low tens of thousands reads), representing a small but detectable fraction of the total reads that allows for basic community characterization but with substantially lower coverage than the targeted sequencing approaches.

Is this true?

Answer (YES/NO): NO